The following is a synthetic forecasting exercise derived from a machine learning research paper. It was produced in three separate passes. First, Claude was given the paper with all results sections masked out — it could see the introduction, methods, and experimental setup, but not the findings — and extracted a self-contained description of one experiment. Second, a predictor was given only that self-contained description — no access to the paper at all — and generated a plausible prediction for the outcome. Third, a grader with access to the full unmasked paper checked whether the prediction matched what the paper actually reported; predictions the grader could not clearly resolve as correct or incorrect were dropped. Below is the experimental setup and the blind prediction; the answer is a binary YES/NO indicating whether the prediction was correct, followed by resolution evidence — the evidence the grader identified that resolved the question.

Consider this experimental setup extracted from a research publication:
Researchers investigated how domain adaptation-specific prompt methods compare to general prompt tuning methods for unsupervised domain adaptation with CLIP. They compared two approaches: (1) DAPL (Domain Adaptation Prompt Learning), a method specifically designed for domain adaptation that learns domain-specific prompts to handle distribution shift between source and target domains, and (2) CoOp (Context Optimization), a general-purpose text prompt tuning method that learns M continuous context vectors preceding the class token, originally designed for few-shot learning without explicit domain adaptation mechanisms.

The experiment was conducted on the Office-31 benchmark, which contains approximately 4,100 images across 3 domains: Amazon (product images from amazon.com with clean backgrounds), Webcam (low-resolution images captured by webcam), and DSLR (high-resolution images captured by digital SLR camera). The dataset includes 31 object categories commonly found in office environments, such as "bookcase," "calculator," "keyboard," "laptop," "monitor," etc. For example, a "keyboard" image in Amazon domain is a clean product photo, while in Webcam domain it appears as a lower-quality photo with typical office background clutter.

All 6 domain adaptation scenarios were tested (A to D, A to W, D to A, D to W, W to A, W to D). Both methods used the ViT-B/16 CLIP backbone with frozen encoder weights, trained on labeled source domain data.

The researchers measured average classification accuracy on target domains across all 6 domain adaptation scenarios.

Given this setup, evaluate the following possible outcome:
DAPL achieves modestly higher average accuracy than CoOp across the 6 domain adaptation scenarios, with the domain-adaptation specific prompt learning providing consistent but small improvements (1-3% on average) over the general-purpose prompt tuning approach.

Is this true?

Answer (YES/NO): NO